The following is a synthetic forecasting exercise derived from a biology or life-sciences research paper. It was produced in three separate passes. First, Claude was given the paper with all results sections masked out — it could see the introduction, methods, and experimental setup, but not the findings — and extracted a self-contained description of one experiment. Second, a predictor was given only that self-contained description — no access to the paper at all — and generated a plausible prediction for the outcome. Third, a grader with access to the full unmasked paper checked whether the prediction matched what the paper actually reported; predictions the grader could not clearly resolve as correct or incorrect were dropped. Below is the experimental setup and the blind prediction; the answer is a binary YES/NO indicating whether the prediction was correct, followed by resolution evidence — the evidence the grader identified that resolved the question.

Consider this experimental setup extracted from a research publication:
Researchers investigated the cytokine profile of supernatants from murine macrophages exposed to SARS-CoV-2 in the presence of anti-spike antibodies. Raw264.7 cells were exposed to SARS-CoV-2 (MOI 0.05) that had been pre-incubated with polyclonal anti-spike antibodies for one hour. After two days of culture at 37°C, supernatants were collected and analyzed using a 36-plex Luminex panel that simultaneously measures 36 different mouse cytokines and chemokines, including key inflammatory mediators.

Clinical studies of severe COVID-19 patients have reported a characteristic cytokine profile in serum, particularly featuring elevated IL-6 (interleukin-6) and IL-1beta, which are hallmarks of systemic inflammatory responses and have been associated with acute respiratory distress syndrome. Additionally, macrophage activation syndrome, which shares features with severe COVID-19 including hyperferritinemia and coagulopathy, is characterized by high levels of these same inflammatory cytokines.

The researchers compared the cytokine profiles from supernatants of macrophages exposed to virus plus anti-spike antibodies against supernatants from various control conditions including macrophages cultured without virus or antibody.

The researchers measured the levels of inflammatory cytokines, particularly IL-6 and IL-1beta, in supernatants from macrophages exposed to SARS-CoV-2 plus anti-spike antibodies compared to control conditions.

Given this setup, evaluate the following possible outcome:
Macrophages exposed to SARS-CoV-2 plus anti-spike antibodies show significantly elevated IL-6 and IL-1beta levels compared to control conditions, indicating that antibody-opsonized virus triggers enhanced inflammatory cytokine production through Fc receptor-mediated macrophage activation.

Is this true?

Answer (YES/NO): YES